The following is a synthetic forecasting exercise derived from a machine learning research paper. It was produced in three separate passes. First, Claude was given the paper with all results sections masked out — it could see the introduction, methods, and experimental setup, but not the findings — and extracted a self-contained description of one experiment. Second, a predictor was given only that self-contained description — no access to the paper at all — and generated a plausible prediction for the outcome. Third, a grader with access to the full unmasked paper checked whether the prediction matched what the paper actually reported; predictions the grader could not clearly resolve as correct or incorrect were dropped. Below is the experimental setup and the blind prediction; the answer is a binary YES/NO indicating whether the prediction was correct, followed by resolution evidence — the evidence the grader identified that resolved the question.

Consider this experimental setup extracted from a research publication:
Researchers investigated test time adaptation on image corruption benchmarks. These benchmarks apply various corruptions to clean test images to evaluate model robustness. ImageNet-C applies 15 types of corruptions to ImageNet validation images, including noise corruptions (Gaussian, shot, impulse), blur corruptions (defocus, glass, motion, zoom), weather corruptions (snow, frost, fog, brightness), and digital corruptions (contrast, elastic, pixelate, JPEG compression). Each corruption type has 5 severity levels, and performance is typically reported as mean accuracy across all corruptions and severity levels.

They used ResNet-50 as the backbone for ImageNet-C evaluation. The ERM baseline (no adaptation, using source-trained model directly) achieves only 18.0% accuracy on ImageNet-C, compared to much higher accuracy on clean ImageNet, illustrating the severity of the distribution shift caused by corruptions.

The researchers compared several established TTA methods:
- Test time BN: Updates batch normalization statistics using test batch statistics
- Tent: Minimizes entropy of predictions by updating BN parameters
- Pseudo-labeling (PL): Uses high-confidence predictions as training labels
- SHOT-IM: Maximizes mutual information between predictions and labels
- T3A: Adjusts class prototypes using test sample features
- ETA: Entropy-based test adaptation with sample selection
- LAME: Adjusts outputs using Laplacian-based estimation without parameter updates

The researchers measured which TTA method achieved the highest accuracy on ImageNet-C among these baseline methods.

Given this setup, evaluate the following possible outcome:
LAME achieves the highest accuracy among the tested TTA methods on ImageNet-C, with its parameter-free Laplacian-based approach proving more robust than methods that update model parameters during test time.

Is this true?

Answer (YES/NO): NO